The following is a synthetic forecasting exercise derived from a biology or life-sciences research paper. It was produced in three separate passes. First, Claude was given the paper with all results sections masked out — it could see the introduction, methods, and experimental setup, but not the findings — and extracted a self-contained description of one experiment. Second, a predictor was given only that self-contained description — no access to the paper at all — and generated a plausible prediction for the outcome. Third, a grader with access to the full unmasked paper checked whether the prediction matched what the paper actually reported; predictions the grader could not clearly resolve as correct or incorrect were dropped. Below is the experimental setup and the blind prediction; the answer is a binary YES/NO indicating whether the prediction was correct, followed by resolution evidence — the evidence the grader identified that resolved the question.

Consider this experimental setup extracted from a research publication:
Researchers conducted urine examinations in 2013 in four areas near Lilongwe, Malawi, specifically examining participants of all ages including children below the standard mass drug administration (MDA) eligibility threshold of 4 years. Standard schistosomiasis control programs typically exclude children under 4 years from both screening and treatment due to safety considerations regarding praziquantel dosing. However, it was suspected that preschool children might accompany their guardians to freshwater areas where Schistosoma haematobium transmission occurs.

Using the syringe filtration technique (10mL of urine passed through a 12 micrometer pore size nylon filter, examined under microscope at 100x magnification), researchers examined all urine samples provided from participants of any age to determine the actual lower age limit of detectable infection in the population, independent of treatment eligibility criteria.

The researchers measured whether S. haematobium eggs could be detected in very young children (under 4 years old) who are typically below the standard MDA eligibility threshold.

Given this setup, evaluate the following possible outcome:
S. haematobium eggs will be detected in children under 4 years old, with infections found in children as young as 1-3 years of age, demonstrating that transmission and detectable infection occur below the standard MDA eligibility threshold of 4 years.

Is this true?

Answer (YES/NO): YES